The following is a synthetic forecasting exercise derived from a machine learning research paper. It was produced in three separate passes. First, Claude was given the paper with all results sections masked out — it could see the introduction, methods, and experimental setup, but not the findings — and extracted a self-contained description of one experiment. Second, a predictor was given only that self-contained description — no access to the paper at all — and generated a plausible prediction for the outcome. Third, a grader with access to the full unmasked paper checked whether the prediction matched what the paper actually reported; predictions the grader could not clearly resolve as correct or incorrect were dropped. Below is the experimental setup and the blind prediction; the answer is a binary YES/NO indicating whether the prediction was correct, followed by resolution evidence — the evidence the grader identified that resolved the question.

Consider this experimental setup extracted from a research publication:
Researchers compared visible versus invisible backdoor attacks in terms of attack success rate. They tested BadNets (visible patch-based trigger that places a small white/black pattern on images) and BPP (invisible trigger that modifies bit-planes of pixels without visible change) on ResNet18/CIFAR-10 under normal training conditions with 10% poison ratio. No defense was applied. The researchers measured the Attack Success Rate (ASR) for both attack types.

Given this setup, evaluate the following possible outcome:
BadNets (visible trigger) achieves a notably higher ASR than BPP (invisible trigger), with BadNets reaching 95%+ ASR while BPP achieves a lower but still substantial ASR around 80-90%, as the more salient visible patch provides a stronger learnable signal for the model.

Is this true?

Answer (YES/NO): NO